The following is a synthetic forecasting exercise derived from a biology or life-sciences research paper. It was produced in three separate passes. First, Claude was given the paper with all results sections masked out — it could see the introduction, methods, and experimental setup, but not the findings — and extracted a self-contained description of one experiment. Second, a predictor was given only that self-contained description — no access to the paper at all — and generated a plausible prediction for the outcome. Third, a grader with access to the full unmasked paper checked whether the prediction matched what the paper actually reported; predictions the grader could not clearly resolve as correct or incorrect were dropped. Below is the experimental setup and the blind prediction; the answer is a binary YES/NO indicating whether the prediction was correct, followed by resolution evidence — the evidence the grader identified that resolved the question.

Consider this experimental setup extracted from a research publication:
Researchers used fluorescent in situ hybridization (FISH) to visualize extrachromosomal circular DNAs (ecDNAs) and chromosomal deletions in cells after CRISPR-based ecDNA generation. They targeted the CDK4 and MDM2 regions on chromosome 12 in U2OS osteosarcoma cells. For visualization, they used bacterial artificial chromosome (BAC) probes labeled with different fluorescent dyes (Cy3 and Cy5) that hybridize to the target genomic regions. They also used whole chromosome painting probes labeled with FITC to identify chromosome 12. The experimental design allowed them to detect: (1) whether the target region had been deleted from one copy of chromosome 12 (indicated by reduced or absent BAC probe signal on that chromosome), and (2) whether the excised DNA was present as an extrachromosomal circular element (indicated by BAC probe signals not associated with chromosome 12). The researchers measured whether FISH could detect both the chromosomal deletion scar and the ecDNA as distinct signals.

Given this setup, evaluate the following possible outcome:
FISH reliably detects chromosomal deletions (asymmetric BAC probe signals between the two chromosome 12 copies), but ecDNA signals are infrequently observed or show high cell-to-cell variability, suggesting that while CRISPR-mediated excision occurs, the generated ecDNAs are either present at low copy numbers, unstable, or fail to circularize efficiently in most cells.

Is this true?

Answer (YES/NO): YES